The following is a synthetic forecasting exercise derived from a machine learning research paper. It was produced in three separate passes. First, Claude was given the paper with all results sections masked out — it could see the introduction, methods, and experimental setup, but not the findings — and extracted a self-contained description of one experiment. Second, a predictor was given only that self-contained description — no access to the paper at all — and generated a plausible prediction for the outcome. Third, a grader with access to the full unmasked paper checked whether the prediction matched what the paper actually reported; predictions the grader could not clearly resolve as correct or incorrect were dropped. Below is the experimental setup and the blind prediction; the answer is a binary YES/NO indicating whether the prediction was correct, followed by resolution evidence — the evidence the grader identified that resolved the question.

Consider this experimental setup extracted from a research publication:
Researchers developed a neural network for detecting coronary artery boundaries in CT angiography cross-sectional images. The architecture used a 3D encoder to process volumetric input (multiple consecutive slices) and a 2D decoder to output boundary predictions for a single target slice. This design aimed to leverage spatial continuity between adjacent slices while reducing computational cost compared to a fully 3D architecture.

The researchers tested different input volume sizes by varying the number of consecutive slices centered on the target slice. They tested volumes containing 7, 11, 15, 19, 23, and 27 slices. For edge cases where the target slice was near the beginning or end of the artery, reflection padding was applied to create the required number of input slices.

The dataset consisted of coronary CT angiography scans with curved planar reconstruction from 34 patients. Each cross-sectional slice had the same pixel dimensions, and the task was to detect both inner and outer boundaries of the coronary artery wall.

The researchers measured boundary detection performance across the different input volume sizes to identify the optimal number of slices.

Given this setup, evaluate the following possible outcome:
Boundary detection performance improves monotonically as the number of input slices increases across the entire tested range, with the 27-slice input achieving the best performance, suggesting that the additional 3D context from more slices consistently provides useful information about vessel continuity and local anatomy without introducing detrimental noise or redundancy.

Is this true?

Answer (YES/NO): NO